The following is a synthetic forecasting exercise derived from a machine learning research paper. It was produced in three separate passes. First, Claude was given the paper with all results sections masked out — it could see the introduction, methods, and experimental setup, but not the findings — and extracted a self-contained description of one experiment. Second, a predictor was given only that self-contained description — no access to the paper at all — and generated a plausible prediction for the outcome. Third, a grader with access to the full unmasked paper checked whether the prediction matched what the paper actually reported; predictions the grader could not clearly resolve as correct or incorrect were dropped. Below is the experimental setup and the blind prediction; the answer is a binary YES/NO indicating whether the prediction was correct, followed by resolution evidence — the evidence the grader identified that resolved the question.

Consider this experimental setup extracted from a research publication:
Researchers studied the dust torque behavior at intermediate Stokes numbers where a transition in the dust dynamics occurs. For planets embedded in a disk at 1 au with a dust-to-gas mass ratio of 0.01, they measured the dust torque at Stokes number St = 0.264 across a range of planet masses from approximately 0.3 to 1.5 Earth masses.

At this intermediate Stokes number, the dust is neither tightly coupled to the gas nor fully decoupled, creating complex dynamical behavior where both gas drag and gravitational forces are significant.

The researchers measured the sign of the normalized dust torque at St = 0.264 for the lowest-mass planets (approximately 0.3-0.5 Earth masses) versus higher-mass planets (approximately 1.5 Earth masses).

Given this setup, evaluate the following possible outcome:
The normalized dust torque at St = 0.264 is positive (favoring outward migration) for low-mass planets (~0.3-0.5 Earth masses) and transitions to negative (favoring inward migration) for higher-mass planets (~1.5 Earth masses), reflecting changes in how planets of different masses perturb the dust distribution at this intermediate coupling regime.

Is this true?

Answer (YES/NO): NO